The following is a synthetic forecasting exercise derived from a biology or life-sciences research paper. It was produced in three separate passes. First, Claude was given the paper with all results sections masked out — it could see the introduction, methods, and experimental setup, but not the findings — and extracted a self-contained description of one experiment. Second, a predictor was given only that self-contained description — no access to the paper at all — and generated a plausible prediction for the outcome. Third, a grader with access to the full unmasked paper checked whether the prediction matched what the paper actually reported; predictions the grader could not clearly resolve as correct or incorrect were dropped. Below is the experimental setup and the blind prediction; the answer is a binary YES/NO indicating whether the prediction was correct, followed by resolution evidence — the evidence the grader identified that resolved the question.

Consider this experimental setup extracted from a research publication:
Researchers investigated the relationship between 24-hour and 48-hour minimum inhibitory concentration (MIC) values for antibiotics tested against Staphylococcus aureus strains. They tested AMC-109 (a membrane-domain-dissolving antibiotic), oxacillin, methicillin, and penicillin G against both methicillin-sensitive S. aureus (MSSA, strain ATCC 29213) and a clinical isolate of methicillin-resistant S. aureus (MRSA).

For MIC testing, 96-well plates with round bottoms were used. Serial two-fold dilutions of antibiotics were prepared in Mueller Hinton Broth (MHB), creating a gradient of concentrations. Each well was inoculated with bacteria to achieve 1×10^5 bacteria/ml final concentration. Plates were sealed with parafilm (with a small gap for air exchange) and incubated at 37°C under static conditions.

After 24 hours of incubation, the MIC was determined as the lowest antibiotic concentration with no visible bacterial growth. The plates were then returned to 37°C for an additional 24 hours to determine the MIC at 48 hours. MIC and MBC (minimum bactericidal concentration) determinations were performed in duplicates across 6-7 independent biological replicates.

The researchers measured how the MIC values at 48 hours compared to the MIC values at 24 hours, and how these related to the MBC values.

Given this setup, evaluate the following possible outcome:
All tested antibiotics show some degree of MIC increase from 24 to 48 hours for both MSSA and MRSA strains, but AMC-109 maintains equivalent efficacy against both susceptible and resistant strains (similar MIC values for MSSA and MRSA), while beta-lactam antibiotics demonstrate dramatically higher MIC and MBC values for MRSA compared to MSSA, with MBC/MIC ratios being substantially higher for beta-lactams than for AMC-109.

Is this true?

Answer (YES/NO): NO